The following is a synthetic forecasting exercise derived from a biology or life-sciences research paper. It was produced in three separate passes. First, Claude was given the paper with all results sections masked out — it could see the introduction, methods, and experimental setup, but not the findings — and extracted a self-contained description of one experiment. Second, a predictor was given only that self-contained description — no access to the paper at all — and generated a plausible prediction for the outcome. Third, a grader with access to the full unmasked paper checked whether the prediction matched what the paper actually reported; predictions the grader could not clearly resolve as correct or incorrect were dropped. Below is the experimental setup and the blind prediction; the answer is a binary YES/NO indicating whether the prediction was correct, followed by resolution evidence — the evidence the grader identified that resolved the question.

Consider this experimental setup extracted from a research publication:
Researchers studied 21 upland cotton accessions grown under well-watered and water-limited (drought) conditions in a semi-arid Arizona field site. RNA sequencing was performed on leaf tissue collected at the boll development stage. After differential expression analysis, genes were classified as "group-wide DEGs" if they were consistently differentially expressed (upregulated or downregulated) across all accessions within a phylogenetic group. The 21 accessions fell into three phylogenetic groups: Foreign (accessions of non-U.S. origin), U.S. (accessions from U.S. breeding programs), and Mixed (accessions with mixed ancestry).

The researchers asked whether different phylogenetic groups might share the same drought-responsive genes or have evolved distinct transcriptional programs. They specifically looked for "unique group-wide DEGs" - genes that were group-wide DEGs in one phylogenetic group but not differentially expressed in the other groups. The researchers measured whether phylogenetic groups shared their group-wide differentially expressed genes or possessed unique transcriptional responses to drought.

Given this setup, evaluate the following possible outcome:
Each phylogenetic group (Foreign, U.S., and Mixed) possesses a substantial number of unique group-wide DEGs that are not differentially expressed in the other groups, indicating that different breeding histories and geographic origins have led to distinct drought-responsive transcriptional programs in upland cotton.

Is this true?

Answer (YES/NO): YES